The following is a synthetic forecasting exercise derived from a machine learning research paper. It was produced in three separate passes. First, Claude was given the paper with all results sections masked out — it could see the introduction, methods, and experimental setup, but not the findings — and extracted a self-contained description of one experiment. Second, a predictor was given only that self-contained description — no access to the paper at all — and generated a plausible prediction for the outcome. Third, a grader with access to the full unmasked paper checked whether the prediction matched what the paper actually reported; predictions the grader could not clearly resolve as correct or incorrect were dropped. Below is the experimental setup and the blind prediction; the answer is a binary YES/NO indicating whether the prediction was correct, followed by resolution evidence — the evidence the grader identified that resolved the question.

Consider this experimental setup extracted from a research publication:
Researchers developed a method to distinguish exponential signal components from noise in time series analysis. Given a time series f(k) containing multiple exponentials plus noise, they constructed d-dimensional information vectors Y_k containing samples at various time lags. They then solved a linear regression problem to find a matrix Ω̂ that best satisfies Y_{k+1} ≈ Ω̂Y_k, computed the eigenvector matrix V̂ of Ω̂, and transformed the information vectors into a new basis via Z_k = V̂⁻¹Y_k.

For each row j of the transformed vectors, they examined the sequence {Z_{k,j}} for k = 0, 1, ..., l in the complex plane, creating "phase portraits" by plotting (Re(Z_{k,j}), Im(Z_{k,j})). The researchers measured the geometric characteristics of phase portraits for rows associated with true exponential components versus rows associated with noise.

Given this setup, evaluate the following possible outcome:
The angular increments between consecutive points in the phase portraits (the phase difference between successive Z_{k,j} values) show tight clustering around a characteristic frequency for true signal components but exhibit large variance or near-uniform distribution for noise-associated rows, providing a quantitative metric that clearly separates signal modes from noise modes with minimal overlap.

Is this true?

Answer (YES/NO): NO